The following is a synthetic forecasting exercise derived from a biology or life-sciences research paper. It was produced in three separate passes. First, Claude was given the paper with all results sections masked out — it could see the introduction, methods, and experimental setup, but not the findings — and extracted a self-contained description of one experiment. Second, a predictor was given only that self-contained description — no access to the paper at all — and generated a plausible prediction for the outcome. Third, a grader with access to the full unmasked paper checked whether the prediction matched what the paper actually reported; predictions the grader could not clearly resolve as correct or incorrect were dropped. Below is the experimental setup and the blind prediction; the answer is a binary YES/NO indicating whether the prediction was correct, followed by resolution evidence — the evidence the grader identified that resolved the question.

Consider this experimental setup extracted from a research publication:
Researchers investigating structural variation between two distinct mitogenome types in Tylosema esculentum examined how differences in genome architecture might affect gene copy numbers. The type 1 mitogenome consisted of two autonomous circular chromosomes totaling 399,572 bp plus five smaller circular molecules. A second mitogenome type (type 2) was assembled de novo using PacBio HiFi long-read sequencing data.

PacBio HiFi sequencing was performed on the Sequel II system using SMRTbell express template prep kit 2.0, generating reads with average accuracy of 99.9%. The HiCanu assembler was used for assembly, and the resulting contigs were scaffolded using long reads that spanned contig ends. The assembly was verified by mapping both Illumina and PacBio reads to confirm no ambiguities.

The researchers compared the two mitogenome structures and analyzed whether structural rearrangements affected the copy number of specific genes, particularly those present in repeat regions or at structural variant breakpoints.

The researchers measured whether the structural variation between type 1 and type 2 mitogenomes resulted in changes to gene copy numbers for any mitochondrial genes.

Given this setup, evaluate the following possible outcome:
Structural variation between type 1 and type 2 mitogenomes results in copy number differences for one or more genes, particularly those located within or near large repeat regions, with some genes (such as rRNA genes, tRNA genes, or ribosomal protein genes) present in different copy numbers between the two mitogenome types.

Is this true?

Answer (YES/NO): YES